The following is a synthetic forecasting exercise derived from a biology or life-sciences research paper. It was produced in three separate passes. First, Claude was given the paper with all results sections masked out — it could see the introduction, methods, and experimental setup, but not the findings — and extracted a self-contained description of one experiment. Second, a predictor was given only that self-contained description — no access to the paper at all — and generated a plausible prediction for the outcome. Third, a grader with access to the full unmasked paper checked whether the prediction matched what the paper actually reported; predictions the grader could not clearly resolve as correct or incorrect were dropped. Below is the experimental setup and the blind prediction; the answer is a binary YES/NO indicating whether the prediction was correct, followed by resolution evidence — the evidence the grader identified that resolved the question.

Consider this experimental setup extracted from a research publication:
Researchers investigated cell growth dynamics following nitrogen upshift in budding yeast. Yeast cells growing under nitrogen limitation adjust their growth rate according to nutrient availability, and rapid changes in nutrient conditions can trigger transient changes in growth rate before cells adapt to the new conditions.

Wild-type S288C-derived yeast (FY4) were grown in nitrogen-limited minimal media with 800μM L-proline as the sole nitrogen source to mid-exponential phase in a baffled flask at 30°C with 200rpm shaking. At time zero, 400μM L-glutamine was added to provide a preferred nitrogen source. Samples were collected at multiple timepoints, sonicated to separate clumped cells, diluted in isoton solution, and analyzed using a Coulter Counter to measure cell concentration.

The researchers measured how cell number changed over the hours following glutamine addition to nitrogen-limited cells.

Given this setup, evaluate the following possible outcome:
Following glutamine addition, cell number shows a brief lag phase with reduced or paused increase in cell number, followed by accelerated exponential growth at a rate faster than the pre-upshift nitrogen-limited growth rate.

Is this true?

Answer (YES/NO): YES